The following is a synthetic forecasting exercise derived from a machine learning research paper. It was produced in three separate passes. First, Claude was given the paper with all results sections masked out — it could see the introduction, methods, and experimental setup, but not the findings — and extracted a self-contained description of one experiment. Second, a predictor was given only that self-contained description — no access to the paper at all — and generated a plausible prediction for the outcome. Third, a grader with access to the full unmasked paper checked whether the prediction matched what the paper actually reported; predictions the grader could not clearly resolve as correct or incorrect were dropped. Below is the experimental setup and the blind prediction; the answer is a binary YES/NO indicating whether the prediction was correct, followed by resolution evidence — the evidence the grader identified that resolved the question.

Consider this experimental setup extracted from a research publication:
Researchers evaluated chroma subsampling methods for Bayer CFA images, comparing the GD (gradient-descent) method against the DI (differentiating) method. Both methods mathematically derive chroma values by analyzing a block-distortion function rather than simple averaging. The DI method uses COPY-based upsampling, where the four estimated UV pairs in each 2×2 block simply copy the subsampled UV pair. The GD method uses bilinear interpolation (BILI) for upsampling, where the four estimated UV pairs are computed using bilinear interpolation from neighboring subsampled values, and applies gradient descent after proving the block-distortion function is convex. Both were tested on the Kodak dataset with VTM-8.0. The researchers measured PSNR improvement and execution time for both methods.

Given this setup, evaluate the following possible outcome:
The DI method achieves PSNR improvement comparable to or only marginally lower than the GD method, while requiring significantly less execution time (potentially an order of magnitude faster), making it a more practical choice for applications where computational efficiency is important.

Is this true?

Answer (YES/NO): NO